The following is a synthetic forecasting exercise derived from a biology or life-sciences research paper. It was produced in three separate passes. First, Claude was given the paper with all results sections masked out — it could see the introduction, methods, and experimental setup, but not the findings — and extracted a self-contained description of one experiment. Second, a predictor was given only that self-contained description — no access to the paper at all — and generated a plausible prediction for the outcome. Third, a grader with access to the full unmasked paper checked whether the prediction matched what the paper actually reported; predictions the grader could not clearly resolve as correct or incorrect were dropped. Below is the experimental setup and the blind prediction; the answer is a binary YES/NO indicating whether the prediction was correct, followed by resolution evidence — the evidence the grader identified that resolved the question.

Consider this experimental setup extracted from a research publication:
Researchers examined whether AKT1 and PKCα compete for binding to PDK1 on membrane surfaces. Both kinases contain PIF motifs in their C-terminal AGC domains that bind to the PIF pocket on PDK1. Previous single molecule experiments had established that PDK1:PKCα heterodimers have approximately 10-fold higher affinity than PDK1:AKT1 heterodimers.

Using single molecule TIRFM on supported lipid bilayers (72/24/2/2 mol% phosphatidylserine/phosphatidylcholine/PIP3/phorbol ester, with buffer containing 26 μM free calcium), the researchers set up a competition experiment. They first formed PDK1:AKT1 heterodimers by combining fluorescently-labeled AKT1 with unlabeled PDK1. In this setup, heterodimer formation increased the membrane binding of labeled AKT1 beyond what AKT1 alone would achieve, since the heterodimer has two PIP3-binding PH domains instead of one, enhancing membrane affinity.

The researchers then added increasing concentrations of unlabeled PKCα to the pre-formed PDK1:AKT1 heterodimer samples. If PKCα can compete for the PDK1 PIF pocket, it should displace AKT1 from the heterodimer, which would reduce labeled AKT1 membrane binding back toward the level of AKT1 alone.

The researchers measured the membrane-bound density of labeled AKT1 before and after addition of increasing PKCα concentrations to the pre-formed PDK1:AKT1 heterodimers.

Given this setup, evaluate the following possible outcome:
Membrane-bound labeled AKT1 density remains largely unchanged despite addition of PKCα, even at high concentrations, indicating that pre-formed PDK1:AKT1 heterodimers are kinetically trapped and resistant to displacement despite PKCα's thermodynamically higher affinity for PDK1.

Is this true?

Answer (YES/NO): NO